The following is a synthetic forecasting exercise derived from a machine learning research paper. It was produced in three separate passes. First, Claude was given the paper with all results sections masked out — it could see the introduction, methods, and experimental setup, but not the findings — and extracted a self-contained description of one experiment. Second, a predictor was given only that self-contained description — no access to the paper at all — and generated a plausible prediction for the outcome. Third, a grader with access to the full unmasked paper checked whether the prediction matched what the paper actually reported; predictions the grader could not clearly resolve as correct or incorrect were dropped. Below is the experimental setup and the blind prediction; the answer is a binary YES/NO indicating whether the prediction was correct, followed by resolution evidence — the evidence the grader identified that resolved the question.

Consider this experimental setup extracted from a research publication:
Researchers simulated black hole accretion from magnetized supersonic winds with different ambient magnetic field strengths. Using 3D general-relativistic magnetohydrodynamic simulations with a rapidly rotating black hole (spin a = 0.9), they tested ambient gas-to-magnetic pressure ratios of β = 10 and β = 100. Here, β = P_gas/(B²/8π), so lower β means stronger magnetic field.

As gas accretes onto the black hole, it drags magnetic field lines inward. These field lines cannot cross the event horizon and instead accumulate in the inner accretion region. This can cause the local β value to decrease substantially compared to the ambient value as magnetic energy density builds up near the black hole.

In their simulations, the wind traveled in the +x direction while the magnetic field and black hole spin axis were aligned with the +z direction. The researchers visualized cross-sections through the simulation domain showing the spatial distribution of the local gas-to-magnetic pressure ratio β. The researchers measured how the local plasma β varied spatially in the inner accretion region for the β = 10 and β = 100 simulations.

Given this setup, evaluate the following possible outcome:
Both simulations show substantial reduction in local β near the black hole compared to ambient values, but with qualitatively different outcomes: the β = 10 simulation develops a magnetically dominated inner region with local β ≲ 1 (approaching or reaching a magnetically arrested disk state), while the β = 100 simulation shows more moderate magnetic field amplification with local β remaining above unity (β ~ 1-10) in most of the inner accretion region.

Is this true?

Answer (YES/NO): NO